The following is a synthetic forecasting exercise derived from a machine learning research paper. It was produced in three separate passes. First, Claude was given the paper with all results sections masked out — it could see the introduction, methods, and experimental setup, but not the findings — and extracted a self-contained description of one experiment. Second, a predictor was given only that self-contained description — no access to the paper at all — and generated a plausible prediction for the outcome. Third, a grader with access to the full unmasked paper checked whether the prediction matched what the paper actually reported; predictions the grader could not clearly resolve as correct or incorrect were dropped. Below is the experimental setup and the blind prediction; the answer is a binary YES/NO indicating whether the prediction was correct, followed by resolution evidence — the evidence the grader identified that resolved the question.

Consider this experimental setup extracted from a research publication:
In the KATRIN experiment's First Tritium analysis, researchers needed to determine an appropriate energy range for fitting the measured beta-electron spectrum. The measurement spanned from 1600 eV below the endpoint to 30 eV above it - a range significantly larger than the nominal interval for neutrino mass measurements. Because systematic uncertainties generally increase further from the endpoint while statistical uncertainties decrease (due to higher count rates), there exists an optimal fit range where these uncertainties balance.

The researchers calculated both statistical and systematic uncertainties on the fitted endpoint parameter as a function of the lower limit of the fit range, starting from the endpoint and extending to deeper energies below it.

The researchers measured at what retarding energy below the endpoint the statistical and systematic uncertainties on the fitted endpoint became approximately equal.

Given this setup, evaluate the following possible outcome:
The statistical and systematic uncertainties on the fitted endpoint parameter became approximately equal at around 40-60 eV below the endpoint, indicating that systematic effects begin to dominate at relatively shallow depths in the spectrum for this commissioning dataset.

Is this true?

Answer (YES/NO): NO